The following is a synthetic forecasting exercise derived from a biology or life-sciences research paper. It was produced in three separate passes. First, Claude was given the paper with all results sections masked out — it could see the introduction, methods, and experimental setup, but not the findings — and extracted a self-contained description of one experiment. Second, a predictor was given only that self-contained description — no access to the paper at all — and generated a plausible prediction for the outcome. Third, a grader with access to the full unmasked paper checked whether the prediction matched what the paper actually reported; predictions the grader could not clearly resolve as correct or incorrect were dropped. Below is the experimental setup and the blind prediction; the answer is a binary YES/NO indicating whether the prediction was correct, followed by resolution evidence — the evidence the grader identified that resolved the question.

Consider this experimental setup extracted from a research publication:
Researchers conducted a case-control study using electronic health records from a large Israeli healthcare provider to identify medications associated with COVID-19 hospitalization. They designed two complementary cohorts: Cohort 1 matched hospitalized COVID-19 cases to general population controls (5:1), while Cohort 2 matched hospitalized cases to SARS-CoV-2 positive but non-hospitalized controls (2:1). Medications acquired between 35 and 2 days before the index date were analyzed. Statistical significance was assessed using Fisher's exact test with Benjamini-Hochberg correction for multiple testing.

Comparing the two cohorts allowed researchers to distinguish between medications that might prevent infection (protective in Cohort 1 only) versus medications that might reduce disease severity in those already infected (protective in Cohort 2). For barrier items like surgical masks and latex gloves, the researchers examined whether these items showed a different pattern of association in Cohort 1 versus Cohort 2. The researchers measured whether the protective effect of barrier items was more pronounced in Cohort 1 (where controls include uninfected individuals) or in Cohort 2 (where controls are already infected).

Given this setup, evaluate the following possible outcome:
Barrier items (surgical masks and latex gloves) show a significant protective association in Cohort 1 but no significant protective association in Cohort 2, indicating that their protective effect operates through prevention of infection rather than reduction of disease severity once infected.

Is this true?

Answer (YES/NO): NO